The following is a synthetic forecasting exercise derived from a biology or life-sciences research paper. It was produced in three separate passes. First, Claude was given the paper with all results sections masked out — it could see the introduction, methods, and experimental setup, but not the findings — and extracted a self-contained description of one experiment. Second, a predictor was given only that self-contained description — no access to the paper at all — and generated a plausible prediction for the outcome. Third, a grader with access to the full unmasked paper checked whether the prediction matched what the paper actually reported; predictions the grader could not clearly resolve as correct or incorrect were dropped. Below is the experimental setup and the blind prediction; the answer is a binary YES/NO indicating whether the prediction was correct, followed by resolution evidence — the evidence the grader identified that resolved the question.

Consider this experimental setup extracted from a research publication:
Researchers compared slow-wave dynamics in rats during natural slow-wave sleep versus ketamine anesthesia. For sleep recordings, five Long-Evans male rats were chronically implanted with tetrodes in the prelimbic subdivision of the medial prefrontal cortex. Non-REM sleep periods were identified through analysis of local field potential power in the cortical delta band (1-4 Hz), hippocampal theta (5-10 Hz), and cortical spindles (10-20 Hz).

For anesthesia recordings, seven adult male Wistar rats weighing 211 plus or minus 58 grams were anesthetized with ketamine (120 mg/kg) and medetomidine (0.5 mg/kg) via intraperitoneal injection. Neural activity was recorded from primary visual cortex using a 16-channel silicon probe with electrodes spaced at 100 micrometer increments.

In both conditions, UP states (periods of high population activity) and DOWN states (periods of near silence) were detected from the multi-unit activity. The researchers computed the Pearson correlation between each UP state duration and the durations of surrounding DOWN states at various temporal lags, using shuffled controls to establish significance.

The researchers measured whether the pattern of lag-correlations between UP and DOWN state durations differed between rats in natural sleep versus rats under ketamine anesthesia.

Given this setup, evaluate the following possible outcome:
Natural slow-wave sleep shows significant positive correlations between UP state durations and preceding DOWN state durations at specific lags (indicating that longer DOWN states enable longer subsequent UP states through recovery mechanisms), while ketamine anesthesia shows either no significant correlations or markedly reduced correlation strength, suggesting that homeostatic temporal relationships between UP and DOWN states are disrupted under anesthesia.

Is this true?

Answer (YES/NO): NO